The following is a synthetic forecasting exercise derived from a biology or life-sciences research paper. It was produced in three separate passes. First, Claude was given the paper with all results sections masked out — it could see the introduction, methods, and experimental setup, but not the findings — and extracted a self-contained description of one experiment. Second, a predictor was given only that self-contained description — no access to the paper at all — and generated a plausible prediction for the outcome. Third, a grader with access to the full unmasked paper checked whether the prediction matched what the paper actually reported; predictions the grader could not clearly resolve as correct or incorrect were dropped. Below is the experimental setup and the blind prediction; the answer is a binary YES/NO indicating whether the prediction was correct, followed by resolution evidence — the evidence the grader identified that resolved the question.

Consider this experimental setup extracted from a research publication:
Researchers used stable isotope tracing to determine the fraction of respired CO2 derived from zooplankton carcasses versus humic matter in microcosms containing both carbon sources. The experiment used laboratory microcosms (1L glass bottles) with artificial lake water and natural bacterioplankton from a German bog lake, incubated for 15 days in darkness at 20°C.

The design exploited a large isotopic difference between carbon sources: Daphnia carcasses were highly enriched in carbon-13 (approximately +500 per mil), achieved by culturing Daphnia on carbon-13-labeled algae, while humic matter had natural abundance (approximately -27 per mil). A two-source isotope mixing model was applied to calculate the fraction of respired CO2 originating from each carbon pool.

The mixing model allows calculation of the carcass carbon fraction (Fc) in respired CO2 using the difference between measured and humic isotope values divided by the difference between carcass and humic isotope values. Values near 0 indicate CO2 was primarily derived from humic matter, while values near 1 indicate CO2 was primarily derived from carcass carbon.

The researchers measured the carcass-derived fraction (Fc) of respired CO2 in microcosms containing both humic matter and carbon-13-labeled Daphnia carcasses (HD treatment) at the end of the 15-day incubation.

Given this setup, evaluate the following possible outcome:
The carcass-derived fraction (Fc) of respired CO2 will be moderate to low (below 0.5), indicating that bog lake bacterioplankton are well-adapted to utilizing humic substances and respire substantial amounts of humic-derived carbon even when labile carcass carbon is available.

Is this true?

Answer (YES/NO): NO